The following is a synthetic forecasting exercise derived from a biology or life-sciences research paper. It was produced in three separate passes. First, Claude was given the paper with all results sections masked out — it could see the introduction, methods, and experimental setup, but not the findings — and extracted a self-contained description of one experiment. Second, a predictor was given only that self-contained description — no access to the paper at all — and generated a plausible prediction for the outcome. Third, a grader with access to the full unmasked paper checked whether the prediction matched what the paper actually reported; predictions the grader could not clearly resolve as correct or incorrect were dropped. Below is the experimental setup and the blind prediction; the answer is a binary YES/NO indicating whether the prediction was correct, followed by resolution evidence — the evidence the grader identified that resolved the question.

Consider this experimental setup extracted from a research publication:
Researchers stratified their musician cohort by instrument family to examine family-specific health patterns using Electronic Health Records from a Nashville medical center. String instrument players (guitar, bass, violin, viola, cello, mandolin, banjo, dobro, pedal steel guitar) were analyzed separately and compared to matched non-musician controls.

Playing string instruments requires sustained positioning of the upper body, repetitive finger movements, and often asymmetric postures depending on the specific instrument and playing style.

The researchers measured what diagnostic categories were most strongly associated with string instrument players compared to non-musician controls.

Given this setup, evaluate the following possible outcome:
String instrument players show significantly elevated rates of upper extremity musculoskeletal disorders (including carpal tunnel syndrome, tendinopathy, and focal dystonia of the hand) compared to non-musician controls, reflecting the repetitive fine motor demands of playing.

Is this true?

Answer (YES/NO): NO